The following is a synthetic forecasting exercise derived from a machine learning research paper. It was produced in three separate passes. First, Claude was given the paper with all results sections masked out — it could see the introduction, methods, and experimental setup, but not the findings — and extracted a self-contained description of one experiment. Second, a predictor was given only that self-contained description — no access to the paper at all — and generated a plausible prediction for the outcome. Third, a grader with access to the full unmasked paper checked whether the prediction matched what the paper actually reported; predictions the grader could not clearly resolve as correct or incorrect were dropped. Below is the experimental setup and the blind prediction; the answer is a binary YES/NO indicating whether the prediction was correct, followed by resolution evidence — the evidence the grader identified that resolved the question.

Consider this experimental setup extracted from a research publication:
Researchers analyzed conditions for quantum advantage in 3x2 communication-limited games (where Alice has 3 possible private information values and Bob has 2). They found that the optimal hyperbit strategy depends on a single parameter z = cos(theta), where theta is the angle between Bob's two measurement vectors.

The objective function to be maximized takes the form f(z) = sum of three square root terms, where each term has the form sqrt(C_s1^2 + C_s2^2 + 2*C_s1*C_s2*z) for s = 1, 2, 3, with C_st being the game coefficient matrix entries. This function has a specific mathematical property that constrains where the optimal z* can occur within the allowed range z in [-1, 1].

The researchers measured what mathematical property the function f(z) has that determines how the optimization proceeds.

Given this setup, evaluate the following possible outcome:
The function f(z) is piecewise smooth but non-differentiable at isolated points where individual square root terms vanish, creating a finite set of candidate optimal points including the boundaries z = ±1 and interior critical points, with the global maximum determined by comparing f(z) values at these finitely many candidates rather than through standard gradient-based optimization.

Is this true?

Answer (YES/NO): NO